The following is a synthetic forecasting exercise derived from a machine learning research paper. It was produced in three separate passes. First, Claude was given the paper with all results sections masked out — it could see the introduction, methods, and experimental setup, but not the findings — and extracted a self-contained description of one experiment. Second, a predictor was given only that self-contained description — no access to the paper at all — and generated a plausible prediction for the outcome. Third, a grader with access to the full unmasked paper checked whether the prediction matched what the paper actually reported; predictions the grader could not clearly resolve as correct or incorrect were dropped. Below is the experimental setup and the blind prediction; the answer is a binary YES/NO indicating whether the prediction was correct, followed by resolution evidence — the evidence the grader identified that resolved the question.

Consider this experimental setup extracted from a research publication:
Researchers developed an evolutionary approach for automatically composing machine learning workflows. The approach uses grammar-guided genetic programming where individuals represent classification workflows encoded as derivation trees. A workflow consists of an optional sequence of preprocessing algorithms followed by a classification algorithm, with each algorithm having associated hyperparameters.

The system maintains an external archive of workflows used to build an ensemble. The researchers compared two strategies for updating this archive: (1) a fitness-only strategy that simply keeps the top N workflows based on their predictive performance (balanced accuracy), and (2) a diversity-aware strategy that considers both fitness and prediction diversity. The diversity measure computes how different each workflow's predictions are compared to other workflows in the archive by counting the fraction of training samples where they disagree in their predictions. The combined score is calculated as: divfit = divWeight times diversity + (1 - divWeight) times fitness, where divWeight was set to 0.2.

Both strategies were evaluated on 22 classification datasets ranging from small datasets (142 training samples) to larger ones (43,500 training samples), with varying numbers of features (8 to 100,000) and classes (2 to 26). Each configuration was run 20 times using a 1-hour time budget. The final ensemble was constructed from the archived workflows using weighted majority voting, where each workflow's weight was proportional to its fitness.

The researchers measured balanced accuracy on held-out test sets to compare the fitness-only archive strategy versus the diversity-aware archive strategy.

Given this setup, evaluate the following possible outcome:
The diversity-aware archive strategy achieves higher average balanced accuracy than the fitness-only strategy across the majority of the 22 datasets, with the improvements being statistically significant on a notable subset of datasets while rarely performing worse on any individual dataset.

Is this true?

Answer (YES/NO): YES